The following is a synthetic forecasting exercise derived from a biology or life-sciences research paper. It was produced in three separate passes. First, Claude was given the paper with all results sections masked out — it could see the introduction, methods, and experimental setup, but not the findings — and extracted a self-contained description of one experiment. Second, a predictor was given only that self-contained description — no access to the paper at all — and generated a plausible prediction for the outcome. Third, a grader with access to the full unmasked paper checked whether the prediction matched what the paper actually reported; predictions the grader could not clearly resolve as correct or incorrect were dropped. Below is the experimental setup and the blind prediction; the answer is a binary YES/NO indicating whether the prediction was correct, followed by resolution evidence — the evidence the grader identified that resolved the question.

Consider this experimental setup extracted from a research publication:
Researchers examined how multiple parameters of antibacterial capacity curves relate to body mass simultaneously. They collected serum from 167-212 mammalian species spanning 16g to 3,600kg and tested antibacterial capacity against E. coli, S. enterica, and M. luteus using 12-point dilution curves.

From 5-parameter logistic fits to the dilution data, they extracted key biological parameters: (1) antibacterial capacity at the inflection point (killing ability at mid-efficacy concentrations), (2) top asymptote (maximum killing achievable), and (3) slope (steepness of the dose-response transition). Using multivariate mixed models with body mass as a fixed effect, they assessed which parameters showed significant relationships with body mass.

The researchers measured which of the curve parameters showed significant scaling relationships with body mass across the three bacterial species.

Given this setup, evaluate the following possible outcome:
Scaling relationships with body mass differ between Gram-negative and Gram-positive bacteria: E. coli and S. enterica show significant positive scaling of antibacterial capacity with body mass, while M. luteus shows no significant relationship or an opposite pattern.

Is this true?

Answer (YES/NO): NO